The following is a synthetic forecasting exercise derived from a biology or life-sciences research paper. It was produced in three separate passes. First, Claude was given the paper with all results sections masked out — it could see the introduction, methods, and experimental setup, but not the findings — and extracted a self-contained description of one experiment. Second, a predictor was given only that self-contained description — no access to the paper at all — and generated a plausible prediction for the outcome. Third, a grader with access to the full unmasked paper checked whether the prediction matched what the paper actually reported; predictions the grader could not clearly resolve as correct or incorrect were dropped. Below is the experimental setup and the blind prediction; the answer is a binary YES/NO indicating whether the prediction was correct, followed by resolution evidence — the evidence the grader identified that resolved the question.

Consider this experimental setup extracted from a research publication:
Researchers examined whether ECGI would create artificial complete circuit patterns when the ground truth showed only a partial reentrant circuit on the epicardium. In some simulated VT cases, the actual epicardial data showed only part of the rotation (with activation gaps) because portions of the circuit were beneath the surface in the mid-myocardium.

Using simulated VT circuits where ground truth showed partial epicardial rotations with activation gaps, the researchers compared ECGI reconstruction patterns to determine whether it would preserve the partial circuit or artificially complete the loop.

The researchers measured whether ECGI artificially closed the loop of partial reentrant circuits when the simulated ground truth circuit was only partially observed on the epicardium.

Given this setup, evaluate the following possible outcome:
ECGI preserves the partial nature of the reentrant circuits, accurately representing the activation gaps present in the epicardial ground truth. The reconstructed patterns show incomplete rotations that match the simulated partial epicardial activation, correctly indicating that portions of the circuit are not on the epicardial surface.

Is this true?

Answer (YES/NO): NO